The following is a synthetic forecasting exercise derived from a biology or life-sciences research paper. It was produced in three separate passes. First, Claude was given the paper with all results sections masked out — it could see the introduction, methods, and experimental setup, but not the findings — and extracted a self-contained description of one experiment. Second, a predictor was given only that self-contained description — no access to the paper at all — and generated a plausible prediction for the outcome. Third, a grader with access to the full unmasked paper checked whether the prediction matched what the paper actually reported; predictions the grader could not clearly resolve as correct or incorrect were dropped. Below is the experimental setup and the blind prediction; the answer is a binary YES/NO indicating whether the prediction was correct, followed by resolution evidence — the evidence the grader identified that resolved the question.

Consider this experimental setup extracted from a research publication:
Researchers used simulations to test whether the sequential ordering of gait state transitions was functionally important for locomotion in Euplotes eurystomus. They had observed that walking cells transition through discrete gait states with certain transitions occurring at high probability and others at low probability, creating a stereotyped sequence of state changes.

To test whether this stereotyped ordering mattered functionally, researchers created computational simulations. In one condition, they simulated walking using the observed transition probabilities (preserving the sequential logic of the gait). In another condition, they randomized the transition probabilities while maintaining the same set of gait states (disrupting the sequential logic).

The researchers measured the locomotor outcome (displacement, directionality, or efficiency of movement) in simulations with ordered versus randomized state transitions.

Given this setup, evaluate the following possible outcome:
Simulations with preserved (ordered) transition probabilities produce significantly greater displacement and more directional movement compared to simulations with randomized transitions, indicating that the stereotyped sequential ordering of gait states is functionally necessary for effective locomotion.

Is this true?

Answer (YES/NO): YES